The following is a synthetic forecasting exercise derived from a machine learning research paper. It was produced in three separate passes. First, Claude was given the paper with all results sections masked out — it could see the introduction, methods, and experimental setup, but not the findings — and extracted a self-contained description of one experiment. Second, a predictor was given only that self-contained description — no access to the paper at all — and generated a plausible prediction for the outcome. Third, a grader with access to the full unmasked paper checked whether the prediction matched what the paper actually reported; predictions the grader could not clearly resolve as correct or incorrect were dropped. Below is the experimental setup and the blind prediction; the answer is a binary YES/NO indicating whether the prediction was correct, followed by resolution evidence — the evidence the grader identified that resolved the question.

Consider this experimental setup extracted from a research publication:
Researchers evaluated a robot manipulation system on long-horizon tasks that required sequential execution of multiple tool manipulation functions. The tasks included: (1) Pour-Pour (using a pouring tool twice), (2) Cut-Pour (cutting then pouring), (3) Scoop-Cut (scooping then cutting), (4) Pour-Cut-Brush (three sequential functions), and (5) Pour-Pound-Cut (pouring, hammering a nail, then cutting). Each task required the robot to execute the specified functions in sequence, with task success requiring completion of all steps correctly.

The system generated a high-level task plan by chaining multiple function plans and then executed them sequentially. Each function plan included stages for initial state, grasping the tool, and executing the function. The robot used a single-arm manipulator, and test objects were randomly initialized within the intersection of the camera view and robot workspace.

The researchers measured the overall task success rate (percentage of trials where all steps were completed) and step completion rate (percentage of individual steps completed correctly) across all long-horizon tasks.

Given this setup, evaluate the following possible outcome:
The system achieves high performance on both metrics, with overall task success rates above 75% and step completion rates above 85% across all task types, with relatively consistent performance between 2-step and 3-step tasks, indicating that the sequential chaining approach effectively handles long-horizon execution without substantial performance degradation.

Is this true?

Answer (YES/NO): NO